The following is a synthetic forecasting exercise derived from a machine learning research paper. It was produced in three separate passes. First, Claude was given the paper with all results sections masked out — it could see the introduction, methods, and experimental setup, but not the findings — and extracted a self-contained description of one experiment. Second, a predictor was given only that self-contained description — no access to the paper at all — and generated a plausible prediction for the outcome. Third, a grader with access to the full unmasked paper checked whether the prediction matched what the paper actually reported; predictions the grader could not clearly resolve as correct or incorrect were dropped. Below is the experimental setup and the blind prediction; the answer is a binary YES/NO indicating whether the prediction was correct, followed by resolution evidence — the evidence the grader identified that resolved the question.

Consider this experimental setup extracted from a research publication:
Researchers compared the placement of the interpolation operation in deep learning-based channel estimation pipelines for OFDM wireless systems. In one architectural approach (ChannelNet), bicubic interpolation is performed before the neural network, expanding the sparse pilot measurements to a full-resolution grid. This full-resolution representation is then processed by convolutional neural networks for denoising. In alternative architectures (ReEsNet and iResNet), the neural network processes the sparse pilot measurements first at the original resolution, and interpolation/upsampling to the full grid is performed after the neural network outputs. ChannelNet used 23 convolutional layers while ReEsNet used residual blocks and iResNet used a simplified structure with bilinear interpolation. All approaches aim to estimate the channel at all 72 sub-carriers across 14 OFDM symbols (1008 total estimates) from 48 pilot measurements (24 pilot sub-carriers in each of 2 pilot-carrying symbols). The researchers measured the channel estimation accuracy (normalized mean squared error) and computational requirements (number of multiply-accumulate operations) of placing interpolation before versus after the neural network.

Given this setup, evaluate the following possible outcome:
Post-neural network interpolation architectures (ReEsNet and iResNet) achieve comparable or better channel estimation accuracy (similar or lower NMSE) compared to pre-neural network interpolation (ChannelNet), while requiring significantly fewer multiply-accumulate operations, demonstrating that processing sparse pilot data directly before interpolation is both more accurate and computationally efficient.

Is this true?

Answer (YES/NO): YES